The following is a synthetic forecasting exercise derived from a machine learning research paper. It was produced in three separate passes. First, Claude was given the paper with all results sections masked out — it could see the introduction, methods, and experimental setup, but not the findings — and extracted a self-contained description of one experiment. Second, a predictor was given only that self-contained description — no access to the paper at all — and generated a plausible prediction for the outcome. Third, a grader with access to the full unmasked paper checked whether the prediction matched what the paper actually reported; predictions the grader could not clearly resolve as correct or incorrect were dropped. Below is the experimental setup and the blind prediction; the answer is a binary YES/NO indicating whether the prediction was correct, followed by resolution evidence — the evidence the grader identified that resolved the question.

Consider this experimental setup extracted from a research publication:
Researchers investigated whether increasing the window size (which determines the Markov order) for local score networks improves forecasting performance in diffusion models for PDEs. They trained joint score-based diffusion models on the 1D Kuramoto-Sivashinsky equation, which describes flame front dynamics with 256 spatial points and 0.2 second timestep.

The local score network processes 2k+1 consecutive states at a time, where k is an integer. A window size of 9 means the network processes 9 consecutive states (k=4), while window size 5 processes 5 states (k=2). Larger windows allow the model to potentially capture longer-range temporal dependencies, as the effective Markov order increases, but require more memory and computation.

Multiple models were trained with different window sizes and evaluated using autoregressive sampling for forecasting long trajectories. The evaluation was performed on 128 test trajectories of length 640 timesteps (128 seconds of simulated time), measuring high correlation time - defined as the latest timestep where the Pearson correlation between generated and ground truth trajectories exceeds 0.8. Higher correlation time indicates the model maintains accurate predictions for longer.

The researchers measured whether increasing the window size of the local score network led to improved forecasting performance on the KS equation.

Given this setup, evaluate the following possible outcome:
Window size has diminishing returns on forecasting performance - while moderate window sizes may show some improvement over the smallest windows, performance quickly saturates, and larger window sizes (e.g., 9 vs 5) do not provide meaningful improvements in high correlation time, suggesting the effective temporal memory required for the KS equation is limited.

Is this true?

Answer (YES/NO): NO